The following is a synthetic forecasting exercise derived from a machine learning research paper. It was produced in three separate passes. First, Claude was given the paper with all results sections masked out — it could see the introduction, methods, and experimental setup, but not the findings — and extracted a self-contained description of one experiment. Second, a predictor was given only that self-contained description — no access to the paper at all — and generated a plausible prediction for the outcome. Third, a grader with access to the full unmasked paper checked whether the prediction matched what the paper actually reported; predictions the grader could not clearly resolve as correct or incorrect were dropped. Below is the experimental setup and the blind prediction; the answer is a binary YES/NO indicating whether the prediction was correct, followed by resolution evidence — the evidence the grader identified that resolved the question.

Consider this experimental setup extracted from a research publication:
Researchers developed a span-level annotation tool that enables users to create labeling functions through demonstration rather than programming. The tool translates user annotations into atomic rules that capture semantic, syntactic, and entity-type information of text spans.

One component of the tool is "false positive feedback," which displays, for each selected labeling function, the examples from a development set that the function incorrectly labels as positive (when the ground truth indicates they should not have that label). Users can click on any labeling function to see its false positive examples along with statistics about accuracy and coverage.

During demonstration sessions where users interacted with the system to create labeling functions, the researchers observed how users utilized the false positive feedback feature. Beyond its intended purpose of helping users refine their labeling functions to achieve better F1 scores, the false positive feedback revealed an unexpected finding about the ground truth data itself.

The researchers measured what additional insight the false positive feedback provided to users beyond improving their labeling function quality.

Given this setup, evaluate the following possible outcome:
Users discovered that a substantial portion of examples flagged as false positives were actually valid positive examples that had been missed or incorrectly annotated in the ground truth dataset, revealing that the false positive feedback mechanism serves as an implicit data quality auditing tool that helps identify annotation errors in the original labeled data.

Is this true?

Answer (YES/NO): YES